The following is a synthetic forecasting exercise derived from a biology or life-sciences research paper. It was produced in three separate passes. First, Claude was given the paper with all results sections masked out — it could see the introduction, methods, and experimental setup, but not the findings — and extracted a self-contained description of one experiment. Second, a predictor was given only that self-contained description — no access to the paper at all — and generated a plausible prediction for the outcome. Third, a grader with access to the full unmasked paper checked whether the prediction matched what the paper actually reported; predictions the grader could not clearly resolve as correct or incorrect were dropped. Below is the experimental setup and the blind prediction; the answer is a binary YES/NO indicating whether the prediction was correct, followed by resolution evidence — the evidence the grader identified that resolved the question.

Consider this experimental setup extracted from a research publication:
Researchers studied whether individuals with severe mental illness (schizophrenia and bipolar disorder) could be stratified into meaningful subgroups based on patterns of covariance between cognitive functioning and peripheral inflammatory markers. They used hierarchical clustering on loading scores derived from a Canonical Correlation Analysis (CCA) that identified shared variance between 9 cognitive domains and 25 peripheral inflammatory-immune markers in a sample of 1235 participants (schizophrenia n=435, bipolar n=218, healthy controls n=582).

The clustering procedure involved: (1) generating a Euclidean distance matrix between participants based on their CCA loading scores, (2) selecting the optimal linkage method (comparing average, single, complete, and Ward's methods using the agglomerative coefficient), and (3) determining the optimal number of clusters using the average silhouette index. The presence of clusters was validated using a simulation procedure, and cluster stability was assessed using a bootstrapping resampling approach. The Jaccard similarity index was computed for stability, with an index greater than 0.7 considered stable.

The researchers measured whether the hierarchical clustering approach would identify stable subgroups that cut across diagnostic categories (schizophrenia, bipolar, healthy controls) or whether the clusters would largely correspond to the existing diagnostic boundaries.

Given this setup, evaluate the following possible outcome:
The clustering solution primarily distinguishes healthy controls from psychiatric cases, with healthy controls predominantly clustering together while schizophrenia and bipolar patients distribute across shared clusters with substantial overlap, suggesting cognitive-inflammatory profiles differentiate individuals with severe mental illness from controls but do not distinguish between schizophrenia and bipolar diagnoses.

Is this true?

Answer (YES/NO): NO